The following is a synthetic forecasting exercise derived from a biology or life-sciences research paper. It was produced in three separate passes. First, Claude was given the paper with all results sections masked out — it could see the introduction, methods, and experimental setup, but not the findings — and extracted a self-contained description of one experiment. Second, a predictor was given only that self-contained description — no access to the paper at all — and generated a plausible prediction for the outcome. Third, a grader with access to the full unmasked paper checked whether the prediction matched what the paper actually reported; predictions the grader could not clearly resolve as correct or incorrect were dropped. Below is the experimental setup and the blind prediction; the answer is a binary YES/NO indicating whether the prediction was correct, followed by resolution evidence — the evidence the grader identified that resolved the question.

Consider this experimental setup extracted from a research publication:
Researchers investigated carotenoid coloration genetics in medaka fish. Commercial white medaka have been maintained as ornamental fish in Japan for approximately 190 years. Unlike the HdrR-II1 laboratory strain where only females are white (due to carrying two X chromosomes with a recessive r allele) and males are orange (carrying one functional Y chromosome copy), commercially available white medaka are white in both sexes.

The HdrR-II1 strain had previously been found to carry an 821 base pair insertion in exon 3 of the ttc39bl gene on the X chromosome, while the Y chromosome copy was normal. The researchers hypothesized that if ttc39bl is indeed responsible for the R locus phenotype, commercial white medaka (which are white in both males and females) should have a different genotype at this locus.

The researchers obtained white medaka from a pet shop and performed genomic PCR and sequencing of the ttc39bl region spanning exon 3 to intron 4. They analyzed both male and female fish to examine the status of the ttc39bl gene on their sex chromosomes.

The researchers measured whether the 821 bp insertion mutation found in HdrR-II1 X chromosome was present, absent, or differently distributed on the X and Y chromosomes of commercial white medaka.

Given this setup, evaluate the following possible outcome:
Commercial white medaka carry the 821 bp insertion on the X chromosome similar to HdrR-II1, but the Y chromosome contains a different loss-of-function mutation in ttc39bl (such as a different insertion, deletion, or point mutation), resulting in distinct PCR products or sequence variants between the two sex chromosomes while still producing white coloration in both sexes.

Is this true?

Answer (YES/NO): NO